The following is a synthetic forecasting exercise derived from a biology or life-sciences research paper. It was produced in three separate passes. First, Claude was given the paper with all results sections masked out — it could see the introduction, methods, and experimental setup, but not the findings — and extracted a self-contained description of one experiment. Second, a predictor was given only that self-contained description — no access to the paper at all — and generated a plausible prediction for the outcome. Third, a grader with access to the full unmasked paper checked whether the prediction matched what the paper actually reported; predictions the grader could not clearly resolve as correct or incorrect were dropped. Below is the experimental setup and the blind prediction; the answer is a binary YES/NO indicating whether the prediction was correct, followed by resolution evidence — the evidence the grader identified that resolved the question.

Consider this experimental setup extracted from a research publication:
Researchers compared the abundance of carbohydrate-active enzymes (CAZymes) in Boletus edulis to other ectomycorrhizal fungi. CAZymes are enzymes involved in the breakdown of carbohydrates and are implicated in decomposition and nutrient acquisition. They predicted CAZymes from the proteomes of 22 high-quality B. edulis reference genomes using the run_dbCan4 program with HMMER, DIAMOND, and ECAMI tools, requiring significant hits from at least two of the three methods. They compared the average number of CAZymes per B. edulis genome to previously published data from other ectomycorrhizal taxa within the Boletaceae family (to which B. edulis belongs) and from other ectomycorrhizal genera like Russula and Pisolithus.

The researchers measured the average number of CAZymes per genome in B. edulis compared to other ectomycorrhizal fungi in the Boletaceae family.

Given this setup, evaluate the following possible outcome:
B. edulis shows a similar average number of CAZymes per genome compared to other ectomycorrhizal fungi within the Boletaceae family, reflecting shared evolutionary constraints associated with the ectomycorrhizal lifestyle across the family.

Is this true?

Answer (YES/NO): NO